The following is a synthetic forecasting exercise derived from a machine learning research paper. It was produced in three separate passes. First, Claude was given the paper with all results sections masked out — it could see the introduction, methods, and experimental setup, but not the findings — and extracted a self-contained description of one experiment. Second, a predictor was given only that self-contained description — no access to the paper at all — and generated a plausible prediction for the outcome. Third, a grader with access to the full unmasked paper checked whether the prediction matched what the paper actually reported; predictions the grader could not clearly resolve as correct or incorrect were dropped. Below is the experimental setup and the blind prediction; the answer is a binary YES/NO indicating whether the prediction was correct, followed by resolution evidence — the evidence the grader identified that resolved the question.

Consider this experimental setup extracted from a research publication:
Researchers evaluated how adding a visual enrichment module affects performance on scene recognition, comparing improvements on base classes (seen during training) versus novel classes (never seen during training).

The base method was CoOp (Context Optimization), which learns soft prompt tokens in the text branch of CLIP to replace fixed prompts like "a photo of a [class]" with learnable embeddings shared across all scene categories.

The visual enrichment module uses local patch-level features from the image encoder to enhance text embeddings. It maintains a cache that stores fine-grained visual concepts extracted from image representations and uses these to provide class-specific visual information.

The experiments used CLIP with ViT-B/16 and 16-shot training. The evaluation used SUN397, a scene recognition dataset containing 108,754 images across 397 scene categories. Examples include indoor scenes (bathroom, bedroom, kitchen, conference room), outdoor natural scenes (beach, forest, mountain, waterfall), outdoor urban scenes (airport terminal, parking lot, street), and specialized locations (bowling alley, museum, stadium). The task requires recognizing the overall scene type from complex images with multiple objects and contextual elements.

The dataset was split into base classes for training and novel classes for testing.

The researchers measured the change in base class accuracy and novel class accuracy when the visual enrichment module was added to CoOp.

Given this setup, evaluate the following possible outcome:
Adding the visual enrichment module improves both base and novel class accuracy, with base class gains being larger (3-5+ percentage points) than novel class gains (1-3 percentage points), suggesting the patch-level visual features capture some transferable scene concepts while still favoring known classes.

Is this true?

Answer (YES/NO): NO